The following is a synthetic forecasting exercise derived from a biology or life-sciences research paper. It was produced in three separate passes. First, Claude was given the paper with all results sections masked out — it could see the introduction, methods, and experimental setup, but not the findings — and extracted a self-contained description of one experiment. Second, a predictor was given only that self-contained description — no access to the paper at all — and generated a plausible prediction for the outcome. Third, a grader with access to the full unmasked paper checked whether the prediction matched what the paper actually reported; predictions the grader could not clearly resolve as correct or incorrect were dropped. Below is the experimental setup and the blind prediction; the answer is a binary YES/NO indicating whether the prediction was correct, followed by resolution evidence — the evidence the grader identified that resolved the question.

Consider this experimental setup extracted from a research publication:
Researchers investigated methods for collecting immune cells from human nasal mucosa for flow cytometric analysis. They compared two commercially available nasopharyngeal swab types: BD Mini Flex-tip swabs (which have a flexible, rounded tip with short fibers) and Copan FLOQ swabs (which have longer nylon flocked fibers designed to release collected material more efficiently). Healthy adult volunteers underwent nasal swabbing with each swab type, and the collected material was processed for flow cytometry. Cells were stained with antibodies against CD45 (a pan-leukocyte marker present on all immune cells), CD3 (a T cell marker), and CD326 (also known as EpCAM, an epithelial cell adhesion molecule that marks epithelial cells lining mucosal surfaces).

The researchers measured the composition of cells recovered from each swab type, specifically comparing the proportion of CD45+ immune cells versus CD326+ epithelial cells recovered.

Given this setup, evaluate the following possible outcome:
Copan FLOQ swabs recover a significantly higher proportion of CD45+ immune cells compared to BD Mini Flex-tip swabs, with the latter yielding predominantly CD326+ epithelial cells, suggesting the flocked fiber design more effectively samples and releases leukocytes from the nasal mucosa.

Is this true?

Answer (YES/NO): NO